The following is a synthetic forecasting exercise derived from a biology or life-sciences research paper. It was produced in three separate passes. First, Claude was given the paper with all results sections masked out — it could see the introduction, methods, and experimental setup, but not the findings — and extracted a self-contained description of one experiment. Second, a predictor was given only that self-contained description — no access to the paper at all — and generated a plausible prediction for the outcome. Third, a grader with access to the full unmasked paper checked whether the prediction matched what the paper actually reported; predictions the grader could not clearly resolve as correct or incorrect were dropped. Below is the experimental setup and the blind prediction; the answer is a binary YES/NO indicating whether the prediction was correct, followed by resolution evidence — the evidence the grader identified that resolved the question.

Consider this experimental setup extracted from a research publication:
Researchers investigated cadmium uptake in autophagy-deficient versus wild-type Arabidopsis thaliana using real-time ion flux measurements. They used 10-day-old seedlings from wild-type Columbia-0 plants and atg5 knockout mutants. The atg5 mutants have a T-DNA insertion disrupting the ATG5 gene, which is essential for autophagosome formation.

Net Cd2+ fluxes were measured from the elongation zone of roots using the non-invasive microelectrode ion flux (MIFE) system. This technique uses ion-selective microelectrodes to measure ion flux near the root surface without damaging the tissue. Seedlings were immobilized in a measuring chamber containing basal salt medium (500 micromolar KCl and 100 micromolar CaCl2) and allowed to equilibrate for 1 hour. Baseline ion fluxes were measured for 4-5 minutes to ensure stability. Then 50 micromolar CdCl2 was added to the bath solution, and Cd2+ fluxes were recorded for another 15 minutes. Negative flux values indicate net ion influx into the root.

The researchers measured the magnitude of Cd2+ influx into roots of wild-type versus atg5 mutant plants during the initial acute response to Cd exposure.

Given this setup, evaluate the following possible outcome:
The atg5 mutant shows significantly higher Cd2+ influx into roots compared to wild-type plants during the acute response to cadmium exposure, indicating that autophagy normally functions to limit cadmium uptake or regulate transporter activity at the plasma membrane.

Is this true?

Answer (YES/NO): YES